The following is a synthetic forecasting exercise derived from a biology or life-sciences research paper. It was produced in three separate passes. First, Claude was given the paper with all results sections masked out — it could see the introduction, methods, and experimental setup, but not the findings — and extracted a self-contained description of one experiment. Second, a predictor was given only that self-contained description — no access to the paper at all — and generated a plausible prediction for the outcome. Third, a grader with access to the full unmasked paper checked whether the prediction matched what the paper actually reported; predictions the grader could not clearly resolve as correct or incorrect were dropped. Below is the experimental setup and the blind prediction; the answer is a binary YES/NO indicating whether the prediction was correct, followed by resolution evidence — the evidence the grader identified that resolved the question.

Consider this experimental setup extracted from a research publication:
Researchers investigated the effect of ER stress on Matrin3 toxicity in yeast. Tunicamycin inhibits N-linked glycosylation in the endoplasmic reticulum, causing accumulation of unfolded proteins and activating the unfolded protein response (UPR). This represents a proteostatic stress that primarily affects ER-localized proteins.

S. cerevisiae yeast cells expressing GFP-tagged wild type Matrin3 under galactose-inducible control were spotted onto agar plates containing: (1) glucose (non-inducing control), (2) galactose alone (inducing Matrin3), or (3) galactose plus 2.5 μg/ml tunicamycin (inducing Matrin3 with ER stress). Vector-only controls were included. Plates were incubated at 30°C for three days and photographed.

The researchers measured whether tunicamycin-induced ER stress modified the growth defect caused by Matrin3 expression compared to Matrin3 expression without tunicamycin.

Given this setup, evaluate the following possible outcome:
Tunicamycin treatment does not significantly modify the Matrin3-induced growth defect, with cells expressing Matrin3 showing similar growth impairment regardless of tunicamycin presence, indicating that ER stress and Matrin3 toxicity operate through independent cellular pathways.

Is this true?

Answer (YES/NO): NO